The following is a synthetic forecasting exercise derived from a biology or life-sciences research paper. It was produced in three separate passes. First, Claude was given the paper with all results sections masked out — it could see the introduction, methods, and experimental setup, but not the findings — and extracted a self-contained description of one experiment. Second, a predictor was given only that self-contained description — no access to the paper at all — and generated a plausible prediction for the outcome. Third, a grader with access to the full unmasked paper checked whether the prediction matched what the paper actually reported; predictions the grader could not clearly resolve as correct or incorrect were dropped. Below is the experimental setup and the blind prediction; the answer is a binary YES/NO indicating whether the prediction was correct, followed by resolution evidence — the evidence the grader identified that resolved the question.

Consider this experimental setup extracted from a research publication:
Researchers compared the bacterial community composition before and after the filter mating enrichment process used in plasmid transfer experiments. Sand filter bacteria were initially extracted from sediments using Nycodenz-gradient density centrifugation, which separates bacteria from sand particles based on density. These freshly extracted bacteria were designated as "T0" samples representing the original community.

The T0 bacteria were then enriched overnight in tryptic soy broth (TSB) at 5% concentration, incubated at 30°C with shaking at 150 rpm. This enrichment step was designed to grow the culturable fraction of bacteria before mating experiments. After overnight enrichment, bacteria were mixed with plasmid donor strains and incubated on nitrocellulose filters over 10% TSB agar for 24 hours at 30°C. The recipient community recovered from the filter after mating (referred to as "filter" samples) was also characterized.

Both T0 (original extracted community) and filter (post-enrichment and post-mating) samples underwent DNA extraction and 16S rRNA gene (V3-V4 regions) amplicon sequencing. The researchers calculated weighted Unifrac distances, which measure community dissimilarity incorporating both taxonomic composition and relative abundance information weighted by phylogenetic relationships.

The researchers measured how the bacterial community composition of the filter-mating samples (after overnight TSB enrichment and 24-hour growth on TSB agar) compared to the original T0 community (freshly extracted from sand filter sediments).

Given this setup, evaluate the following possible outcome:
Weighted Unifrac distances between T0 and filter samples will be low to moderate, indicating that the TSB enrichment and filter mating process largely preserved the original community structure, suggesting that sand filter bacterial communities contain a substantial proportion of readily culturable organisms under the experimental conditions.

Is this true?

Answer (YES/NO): NO